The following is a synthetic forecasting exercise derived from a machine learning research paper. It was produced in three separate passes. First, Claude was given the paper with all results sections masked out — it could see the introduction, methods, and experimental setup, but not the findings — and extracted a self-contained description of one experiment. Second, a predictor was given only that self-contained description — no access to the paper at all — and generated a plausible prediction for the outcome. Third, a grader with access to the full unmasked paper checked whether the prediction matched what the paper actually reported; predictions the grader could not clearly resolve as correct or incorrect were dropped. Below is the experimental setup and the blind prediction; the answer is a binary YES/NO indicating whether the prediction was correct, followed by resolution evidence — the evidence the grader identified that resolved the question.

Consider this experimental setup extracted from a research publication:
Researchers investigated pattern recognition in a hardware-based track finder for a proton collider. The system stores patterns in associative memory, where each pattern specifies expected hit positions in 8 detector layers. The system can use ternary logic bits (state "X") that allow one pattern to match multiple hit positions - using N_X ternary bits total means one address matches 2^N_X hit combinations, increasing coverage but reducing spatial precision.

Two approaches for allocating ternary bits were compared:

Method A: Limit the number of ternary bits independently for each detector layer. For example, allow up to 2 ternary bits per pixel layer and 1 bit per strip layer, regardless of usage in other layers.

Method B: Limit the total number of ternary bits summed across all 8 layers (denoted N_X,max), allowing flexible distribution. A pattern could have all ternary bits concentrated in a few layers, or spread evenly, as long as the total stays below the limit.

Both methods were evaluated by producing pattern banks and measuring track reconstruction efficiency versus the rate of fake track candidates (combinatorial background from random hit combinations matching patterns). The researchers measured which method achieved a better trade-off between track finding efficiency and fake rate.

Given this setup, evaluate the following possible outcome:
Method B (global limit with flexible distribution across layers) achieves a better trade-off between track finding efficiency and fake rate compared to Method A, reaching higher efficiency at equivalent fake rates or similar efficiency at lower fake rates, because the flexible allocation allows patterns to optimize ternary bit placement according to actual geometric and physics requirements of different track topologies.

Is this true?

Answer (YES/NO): YES